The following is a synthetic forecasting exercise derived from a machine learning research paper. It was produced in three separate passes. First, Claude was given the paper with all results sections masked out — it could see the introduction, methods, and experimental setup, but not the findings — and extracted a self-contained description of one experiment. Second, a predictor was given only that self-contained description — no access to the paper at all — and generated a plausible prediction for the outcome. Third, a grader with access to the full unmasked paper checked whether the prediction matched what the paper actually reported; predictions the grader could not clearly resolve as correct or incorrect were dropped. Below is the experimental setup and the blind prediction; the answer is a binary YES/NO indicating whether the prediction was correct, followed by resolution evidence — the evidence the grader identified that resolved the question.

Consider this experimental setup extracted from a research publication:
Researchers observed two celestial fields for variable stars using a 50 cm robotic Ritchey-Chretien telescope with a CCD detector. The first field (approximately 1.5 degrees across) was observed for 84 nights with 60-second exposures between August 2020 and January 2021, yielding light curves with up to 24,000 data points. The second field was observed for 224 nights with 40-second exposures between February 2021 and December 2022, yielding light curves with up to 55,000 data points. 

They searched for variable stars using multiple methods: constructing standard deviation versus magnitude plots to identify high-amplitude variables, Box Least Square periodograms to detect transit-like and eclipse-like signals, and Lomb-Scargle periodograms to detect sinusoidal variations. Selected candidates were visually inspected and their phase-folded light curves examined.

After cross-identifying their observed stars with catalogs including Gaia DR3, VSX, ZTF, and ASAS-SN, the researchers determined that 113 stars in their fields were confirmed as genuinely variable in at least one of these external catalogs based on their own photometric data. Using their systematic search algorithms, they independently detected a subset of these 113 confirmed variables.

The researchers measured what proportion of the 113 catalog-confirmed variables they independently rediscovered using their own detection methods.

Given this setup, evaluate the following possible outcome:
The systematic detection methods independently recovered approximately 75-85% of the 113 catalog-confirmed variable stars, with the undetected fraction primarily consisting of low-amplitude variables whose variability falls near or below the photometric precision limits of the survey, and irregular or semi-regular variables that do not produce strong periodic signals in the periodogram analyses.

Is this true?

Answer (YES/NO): YES